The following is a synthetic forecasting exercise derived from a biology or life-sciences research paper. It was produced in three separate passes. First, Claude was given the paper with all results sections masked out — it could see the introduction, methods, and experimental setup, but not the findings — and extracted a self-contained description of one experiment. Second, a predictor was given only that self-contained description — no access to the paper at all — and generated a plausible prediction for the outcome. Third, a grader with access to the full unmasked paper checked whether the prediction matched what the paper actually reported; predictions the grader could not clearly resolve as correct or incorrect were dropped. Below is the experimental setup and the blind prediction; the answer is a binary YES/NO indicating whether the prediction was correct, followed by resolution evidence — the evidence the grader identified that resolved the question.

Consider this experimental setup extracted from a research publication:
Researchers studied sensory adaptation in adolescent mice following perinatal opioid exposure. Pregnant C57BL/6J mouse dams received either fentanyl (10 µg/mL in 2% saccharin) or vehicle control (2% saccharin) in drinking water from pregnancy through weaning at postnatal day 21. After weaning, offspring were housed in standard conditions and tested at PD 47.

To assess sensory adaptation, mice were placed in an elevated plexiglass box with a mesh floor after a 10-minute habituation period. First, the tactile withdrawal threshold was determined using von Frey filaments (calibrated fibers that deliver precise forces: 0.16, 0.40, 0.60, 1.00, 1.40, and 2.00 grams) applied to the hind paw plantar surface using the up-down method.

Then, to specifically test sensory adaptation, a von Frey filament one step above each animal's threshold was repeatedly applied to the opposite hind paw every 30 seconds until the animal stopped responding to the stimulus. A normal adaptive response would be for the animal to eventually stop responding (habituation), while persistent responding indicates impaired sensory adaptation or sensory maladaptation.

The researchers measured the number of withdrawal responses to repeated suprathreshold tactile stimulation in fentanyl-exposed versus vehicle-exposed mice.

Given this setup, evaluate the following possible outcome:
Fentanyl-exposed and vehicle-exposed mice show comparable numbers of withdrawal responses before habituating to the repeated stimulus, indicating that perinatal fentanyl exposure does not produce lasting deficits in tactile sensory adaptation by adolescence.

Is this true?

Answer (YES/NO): NO